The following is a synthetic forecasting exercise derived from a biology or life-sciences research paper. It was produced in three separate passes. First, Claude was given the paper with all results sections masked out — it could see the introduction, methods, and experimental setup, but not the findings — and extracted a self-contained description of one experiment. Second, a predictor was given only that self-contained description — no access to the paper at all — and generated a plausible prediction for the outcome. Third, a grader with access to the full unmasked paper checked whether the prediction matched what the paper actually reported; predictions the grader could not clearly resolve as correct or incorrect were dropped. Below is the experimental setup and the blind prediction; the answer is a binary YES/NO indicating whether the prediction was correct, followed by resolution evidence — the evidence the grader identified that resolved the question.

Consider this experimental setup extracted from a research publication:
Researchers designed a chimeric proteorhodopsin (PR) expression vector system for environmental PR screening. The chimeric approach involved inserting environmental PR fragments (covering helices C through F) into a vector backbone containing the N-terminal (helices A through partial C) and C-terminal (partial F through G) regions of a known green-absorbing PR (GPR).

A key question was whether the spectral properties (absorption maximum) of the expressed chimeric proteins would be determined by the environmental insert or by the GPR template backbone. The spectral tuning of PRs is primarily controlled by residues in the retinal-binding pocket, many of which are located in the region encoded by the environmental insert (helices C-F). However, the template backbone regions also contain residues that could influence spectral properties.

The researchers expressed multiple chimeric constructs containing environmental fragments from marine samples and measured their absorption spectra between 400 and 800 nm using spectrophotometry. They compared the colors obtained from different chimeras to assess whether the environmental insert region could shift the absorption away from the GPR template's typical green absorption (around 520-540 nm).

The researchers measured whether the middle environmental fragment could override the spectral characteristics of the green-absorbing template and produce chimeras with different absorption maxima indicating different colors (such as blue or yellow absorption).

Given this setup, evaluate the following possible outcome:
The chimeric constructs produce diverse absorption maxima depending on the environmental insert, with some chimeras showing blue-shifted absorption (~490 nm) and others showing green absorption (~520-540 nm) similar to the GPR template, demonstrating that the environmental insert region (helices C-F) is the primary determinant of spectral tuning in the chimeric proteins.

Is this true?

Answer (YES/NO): YES